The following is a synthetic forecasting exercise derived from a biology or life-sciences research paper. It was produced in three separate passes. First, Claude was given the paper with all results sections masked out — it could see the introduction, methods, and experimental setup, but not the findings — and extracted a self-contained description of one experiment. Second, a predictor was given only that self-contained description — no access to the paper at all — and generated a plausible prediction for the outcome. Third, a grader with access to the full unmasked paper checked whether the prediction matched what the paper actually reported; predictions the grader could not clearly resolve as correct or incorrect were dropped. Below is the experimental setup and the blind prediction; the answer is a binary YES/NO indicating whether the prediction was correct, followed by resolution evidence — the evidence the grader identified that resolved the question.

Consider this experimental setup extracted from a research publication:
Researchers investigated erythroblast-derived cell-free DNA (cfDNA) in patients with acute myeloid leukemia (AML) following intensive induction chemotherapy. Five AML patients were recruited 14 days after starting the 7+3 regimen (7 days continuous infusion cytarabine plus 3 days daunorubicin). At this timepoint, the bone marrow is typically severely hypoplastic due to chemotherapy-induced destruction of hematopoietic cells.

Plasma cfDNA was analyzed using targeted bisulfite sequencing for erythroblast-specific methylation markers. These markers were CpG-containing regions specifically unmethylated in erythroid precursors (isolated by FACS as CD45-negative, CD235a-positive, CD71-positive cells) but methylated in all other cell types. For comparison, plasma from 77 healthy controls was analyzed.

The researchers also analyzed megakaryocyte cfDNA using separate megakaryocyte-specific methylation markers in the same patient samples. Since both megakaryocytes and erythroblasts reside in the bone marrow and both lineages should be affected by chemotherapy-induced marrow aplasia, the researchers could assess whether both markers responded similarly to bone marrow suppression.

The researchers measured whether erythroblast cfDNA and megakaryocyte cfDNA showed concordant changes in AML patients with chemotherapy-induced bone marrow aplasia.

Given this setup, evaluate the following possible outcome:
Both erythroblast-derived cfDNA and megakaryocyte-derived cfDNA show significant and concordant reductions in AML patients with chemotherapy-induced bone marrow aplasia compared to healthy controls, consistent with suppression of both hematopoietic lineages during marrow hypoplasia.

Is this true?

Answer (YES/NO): NO